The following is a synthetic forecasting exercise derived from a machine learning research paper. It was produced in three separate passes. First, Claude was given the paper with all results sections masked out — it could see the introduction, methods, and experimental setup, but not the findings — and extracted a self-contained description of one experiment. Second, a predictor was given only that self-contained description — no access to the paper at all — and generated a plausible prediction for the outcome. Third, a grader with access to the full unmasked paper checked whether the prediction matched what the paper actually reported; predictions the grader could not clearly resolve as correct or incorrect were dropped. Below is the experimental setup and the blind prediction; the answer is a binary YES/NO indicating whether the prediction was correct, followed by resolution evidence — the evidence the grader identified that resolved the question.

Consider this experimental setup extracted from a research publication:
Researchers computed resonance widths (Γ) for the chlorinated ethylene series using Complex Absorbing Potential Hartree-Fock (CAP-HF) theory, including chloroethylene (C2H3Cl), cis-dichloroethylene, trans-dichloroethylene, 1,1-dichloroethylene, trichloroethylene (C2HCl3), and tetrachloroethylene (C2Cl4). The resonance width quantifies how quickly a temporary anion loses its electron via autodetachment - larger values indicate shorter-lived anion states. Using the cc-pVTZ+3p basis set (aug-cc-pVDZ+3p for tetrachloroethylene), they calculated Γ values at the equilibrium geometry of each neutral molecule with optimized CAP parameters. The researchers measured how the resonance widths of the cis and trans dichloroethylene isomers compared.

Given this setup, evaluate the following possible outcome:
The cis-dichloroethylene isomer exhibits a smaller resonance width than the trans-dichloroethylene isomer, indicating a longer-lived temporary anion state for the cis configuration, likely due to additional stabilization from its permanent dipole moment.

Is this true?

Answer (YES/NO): YES